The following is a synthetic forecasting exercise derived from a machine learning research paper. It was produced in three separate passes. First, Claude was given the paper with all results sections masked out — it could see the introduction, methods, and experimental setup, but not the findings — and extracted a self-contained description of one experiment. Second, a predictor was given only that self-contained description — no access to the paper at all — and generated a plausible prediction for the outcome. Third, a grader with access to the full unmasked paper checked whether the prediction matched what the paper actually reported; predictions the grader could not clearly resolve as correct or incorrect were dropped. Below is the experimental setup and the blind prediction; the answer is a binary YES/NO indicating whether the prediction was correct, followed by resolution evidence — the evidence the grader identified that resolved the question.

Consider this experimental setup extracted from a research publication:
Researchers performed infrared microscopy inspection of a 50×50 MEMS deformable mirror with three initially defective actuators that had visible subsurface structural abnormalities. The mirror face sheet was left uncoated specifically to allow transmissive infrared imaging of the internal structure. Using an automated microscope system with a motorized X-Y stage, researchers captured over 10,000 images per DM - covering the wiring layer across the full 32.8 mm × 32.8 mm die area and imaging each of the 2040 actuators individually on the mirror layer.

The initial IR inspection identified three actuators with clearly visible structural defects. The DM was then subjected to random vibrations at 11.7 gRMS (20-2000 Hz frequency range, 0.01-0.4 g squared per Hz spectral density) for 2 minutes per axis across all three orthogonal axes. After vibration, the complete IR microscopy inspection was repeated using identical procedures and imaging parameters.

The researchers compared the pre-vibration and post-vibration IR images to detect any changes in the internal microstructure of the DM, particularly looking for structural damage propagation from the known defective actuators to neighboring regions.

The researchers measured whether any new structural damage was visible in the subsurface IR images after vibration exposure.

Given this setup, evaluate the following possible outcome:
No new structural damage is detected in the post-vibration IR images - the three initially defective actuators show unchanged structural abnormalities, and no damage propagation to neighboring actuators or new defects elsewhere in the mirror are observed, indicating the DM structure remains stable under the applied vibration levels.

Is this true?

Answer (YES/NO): YES